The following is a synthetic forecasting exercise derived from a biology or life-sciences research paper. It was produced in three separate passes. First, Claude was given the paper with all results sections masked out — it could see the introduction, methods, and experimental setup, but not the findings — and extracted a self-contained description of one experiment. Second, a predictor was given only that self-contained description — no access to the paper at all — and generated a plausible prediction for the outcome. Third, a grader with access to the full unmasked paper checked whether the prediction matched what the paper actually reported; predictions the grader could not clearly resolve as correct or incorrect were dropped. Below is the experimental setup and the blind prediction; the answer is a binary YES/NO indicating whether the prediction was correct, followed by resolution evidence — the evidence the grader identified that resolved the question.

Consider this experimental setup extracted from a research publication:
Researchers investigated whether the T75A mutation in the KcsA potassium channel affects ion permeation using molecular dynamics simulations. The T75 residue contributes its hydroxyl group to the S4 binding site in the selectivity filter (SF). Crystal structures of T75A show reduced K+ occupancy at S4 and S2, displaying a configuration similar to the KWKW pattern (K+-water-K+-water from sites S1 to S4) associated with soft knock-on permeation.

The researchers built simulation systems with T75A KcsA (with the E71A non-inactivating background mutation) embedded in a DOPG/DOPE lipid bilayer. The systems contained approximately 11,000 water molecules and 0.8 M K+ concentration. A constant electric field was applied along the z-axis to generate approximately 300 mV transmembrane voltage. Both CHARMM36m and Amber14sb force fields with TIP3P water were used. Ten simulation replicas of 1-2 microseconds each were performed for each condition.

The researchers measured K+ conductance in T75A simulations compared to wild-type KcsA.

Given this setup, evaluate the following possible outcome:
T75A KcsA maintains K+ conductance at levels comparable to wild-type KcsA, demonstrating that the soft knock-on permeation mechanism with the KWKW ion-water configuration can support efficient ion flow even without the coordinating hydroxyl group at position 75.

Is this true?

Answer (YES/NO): NO